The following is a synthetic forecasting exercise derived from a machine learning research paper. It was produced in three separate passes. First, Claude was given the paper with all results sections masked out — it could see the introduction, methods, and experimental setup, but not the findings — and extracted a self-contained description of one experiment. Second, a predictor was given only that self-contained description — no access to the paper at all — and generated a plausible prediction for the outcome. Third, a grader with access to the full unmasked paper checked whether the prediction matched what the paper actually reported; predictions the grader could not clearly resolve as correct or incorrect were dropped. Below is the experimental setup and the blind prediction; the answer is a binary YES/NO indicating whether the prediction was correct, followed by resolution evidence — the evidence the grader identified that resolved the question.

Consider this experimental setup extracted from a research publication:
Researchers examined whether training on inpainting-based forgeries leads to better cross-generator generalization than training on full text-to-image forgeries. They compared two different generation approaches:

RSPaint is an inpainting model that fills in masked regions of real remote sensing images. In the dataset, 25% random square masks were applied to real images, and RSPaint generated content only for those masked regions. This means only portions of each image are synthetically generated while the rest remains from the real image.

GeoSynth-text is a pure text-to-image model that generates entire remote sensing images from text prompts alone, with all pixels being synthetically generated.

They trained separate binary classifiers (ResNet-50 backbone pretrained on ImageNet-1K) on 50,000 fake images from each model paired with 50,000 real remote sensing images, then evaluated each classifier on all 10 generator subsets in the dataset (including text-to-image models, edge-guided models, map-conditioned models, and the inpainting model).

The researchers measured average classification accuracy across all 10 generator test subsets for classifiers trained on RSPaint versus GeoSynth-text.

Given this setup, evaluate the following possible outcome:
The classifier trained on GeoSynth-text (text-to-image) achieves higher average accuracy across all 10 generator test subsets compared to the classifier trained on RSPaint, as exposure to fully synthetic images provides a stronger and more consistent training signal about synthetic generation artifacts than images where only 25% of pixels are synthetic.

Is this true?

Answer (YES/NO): NO